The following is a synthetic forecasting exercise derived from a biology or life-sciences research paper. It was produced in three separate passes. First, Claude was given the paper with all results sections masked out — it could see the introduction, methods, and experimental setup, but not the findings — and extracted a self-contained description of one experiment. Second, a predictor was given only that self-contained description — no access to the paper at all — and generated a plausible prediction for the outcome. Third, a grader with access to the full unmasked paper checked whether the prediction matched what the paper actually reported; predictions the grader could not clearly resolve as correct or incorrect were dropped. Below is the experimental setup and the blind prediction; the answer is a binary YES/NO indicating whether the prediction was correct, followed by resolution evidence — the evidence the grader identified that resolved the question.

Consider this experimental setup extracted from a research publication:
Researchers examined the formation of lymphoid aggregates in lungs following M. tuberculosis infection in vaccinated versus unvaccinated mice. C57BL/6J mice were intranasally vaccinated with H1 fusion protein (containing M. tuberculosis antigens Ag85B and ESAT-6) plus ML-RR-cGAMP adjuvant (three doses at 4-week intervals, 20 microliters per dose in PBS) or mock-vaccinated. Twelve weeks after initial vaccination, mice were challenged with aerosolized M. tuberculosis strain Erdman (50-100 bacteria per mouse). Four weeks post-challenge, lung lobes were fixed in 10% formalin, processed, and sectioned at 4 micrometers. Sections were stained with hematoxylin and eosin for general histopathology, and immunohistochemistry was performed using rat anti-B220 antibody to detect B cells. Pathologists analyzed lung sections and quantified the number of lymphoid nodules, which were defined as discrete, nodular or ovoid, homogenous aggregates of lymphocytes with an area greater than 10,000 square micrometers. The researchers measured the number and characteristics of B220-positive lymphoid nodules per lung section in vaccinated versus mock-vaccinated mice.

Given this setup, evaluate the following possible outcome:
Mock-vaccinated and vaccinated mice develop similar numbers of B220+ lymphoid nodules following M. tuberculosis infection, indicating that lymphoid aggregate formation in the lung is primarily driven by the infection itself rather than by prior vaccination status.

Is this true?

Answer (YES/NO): NO